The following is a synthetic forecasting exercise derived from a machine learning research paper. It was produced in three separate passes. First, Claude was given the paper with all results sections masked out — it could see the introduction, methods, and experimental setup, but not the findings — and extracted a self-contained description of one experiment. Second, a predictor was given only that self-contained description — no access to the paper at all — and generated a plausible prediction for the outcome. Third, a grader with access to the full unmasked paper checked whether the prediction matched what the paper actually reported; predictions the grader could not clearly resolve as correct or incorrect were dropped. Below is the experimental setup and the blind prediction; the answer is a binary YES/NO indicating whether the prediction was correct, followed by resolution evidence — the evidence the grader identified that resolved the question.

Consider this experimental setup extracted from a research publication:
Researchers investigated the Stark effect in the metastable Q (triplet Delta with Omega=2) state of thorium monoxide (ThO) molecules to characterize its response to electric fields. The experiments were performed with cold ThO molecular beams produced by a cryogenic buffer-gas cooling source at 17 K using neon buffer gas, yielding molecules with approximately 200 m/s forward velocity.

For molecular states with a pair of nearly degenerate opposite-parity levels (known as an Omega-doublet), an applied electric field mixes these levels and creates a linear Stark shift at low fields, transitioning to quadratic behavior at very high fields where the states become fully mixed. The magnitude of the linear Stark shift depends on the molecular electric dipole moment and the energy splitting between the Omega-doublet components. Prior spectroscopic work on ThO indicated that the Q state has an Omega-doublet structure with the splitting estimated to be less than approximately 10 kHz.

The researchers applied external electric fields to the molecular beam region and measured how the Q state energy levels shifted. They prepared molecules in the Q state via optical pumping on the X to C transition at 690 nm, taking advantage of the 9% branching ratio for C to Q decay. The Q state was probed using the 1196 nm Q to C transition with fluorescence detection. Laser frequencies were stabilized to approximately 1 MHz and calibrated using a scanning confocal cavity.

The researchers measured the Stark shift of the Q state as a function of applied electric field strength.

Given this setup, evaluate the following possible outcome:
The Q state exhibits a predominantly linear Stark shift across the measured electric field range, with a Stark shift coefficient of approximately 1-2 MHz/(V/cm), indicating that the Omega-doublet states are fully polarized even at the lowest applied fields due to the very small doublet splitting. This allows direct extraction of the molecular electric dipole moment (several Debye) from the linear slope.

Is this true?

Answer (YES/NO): NO